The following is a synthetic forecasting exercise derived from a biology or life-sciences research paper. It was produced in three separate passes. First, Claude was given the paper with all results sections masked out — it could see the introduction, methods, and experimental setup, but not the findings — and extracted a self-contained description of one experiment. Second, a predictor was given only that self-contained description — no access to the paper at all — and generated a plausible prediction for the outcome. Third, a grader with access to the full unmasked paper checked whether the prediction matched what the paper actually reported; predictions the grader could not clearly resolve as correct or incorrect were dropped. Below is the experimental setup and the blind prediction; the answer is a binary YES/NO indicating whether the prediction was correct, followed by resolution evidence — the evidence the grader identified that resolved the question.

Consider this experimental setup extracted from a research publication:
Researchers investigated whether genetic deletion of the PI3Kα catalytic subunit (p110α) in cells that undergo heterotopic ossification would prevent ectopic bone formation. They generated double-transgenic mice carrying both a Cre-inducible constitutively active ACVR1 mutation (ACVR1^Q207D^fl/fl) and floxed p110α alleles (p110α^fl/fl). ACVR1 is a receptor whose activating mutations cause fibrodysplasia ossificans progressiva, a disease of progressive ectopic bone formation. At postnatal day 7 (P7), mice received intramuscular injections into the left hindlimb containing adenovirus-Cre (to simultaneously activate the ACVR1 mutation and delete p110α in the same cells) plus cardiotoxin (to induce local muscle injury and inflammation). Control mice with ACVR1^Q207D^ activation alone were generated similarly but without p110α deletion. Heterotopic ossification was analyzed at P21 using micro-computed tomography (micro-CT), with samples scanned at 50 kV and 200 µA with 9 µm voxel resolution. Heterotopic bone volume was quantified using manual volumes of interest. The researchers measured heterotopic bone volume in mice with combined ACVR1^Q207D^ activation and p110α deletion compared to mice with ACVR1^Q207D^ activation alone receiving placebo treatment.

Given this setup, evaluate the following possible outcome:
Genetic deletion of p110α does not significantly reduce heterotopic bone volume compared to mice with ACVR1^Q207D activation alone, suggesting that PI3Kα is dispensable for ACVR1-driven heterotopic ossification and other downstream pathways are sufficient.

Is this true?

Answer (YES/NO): NO